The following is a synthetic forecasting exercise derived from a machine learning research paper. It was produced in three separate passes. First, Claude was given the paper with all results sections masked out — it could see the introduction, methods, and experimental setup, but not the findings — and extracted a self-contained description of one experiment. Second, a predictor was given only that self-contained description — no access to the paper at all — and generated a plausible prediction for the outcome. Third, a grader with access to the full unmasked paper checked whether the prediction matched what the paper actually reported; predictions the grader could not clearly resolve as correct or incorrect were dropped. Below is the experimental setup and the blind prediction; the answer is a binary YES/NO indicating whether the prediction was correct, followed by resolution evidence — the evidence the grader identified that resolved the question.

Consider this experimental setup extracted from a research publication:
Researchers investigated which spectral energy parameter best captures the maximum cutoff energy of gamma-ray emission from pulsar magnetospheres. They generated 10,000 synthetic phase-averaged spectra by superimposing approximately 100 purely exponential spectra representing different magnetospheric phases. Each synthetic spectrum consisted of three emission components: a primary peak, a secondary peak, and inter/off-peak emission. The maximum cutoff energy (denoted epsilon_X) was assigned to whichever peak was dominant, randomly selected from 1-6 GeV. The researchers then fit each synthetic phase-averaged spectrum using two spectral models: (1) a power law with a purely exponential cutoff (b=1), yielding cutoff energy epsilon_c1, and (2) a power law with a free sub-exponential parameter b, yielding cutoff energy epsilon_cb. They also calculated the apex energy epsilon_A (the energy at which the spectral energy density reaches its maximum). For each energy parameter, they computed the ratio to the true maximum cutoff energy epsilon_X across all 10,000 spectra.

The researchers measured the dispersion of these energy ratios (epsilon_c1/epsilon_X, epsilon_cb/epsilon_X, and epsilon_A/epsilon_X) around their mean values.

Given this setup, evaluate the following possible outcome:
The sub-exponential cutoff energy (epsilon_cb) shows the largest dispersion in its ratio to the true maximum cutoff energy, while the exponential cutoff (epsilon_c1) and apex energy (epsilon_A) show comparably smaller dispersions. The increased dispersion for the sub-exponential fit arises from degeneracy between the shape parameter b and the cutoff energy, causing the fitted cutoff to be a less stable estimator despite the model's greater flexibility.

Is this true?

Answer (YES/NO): NO